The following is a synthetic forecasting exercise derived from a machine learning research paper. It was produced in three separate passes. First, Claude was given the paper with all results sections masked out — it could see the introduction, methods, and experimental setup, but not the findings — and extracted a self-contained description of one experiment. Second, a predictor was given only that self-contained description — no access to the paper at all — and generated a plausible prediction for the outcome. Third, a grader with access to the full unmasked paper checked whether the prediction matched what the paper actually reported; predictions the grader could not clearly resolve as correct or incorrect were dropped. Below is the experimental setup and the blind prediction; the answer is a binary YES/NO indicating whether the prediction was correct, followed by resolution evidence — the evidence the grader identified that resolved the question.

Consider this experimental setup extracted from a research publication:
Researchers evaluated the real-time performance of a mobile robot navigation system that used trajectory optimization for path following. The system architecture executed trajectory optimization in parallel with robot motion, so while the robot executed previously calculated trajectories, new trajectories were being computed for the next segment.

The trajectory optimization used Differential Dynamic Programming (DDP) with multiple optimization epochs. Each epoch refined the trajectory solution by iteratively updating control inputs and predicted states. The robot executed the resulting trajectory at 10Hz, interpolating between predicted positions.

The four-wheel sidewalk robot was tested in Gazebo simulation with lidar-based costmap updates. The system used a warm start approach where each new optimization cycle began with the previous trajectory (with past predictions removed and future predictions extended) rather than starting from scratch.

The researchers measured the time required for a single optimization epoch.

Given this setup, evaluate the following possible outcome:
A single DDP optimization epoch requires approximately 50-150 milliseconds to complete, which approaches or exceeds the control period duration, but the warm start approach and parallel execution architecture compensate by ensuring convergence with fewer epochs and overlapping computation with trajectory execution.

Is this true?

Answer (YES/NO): YES